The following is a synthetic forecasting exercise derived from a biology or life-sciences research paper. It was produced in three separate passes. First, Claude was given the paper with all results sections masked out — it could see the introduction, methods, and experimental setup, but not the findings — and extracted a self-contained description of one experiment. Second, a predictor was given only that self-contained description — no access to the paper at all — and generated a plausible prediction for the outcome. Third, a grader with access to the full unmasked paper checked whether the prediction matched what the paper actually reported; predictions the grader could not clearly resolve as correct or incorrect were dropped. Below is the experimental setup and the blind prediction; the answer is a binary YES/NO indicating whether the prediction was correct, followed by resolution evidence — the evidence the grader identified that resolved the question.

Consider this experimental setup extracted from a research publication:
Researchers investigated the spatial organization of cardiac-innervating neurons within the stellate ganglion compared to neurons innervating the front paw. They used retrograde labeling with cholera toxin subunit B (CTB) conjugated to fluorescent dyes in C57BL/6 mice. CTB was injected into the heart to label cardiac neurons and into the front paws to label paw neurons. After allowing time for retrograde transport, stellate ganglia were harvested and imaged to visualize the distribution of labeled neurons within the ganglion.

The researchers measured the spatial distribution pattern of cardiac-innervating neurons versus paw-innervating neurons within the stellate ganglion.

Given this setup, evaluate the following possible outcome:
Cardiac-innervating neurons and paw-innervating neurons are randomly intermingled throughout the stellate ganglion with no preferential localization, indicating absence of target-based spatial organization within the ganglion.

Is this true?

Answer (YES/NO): NO